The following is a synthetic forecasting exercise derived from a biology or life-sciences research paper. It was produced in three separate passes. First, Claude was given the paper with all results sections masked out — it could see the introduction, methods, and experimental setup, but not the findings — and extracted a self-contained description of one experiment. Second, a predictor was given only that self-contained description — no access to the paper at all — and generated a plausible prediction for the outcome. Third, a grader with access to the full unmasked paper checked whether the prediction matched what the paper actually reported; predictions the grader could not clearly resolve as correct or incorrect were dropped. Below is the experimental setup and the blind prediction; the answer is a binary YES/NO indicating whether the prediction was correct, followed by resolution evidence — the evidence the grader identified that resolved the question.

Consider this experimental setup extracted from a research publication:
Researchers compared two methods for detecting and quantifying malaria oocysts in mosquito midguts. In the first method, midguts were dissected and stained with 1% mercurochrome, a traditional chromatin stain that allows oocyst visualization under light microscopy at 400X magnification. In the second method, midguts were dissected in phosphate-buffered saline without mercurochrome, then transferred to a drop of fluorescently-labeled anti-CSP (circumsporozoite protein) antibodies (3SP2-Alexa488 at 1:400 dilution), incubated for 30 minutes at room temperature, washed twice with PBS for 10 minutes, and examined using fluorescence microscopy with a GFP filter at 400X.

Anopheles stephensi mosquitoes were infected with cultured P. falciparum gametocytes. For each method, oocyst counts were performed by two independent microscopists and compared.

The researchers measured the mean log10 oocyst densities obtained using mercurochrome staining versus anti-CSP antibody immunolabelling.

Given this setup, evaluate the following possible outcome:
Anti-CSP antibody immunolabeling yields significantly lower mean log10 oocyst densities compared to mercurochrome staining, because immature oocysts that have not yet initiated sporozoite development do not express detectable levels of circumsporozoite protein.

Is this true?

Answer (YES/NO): NO